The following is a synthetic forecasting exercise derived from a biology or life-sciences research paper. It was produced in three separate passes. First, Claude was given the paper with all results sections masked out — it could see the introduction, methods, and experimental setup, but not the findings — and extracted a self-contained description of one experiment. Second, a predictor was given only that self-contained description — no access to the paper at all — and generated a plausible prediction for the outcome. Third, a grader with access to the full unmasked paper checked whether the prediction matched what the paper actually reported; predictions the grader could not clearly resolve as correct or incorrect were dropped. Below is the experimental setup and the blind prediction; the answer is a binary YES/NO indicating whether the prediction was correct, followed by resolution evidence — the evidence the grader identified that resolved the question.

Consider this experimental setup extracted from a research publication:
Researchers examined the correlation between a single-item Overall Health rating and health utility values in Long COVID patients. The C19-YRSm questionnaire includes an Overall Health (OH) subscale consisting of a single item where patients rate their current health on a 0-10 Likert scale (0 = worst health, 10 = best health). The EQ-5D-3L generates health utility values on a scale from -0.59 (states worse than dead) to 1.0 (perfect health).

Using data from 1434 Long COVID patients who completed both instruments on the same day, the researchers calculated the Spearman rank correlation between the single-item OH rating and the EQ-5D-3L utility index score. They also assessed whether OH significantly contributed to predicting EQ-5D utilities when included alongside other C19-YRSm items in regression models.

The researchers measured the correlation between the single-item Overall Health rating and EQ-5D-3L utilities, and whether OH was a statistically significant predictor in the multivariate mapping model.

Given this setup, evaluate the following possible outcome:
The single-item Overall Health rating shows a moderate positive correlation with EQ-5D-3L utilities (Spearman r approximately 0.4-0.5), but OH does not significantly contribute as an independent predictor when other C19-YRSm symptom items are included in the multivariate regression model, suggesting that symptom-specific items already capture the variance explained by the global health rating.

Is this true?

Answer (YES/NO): NO